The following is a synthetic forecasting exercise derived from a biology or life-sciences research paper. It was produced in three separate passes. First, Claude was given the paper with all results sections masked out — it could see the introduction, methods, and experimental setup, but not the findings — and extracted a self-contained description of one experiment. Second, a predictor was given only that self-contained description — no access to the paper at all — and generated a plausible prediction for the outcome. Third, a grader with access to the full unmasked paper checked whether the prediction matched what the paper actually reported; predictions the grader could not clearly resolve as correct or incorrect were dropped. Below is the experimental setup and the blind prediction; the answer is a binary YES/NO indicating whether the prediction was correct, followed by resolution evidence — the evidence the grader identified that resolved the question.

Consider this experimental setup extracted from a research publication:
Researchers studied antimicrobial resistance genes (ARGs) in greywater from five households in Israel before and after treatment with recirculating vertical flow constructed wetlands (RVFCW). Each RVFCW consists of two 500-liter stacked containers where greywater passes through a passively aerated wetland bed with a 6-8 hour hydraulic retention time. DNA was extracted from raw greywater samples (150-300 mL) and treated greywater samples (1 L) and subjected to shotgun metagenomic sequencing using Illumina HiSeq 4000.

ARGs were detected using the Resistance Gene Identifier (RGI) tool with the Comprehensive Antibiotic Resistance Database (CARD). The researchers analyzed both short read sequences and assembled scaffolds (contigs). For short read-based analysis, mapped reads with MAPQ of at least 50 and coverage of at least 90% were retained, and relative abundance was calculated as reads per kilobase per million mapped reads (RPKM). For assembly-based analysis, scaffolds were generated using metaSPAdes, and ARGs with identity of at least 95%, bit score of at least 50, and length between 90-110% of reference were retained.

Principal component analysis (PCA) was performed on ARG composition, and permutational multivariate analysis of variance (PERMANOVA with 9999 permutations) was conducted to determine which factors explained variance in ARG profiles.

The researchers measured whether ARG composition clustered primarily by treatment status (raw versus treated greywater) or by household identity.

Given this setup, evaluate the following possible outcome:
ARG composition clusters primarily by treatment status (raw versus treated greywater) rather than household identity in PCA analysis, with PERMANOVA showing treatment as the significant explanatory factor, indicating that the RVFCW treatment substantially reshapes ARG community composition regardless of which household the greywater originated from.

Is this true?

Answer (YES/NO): NO